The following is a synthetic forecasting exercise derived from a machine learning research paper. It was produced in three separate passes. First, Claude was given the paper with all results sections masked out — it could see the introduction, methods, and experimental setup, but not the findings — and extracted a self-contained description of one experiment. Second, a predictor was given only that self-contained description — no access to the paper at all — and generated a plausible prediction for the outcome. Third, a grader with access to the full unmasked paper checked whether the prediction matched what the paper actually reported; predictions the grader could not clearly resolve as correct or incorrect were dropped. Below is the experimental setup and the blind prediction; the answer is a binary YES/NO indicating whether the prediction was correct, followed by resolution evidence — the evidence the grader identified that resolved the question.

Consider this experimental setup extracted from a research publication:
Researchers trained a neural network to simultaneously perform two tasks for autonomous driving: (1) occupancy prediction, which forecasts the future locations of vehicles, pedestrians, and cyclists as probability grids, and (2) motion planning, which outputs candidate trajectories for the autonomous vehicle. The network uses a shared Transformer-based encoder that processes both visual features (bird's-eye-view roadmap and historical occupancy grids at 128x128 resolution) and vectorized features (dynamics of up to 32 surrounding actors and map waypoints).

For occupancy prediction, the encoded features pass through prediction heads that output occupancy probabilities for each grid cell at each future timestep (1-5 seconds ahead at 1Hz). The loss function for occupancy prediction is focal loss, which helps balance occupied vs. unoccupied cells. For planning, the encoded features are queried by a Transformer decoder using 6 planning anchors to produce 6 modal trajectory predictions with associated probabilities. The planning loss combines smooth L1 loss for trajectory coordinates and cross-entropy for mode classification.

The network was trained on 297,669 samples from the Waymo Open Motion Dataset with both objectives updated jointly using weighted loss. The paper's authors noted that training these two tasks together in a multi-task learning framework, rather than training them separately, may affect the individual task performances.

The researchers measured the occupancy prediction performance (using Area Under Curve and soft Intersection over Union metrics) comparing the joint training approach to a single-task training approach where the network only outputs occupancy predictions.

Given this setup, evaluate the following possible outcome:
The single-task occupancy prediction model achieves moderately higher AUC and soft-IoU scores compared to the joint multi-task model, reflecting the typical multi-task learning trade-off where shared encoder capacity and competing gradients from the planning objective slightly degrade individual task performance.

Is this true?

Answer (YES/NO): NO